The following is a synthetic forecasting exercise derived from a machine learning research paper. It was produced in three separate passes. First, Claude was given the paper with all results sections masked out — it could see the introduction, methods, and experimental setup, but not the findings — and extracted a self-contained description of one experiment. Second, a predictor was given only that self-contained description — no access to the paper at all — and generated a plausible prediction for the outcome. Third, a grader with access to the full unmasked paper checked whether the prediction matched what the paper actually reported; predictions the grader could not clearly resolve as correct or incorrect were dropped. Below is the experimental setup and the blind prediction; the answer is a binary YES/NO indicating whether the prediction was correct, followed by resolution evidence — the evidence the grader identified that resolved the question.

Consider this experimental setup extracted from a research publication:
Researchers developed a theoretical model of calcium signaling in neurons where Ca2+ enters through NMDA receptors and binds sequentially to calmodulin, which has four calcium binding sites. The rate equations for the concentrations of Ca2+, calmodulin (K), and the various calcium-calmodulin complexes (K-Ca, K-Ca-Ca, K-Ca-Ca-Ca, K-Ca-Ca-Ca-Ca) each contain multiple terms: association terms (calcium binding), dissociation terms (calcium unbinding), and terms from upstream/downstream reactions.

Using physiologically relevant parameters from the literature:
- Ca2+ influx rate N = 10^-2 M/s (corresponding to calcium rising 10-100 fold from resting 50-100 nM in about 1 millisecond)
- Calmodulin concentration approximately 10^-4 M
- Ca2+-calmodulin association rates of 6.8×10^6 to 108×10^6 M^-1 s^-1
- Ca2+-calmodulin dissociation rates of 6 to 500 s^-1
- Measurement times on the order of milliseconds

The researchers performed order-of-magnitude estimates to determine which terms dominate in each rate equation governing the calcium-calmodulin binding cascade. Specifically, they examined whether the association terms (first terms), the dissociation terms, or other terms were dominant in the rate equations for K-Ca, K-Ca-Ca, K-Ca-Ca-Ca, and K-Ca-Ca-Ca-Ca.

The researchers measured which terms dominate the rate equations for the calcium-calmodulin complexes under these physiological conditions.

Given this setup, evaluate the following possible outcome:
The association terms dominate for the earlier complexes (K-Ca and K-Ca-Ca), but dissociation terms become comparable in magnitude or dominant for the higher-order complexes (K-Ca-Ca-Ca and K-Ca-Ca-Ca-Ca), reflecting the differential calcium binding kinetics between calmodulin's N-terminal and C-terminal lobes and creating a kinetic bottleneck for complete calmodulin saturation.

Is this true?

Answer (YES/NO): NO